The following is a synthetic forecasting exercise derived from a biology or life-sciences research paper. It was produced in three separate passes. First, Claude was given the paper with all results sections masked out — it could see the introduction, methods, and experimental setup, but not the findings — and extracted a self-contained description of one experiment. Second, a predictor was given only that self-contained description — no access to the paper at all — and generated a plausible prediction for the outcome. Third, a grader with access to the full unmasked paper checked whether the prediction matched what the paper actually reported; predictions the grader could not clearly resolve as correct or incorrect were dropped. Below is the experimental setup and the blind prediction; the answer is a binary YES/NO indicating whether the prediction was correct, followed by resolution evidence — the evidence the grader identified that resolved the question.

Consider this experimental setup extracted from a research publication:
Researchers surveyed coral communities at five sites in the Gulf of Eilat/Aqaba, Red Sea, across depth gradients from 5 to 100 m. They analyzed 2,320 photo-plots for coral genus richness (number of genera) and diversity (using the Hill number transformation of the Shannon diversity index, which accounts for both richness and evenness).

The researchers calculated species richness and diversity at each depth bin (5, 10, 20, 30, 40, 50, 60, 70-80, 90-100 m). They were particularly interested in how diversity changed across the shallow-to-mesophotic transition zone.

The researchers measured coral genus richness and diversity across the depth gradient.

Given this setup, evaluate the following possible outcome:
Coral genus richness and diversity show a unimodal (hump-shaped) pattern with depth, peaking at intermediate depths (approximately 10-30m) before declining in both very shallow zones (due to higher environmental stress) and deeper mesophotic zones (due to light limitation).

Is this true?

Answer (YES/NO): NO